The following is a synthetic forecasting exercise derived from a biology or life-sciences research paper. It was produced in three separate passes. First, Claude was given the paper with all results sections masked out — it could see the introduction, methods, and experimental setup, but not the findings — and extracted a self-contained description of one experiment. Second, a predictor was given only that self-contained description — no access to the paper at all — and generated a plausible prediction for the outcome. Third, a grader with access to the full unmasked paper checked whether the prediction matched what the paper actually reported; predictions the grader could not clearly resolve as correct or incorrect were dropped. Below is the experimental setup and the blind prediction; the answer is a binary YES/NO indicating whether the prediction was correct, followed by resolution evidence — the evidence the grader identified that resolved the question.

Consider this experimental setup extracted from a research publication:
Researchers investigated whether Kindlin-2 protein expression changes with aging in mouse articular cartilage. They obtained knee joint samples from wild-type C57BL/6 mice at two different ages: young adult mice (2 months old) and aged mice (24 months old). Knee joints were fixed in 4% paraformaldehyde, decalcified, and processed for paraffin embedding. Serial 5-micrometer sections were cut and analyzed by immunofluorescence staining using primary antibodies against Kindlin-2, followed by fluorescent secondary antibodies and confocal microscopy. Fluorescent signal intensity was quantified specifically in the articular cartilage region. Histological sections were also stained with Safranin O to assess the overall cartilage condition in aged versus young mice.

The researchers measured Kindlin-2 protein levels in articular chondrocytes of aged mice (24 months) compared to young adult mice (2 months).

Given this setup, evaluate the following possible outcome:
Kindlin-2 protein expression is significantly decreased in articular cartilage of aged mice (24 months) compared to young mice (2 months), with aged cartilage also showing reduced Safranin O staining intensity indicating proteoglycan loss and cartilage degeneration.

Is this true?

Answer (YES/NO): YES